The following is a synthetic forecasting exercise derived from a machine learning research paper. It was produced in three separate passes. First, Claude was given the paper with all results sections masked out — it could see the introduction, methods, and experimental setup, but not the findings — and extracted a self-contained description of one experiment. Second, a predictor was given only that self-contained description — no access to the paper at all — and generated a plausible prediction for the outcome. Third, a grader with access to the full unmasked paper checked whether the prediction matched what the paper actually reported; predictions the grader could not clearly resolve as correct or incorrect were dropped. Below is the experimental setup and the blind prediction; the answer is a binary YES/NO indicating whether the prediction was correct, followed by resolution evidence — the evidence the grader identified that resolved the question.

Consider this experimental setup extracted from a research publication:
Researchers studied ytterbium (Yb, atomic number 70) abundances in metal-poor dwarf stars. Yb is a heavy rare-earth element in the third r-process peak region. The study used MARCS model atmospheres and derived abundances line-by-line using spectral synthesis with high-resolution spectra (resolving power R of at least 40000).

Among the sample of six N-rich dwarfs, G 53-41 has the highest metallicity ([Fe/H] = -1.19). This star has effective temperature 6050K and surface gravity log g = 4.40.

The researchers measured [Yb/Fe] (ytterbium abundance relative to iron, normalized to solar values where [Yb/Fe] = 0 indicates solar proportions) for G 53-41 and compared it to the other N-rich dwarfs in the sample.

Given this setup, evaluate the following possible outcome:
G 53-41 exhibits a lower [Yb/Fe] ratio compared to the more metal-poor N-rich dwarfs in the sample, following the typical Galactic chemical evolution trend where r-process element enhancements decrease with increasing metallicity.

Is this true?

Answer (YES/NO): NO